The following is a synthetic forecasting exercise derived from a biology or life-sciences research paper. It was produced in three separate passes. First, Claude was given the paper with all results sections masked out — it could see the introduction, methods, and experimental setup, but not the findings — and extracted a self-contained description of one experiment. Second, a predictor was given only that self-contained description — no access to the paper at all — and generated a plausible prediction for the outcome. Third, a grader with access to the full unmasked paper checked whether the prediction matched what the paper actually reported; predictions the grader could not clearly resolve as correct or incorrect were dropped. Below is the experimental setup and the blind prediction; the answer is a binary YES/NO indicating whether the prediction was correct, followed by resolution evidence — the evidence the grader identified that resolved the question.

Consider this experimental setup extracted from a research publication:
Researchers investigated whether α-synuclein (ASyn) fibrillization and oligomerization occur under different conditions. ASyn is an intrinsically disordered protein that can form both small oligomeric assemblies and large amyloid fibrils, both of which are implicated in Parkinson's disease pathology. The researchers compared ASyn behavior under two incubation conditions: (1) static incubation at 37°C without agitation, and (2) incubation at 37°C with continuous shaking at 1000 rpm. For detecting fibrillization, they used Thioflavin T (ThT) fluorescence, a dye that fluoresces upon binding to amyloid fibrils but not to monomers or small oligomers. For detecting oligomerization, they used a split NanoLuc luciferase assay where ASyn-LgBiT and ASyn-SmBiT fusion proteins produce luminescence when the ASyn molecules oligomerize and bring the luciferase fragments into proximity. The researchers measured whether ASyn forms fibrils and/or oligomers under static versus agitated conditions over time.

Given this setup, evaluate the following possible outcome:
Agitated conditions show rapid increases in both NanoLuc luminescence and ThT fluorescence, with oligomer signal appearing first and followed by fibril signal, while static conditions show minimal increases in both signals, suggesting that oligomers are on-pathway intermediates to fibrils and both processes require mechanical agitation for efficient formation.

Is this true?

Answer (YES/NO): NO